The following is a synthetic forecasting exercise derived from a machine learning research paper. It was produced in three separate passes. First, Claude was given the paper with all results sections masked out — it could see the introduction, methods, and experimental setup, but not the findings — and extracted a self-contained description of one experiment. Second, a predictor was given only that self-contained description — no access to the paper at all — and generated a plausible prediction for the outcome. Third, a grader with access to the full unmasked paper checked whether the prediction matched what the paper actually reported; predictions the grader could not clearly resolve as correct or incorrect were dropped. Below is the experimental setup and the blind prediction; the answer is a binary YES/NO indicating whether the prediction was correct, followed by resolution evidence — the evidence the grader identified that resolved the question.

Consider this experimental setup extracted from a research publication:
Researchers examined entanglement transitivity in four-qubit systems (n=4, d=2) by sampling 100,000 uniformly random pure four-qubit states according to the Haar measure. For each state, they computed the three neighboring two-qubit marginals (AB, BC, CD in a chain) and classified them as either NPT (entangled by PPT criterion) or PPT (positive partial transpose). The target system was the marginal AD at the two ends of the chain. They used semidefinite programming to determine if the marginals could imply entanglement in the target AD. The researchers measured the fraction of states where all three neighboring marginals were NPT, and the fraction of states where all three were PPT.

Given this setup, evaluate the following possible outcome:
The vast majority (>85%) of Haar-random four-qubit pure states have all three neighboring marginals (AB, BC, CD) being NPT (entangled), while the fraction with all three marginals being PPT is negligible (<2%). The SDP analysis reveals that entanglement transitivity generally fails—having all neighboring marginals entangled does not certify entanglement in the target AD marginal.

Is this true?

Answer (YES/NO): NO